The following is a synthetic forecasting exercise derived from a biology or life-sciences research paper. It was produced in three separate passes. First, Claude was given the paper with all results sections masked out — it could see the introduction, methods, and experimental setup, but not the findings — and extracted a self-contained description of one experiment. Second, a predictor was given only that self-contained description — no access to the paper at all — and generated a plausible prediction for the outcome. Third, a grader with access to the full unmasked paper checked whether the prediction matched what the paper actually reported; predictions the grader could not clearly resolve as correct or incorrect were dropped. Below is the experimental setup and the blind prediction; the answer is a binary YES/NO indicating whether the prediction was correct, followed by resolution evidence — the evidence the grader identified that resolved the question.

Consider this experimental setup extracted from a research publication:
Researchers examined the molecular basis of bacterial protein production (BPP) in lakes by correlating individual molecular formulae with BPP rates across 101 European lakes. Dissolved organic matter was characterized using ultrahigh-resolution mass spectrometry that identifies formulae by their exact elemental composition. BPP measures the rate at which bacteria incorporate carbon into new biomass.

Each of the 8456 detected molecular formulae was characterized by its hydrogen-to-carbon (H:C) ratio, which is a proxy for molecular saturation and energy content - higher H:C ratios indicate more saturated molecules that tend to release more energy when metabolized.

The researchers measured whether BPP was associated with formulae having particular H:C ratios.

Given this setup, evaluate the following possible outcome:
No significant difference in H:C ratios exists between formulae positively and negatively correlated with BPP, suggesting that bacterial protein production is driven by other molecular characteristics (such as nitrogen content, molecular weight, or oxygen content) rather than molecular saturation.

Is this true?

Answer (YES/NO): NO